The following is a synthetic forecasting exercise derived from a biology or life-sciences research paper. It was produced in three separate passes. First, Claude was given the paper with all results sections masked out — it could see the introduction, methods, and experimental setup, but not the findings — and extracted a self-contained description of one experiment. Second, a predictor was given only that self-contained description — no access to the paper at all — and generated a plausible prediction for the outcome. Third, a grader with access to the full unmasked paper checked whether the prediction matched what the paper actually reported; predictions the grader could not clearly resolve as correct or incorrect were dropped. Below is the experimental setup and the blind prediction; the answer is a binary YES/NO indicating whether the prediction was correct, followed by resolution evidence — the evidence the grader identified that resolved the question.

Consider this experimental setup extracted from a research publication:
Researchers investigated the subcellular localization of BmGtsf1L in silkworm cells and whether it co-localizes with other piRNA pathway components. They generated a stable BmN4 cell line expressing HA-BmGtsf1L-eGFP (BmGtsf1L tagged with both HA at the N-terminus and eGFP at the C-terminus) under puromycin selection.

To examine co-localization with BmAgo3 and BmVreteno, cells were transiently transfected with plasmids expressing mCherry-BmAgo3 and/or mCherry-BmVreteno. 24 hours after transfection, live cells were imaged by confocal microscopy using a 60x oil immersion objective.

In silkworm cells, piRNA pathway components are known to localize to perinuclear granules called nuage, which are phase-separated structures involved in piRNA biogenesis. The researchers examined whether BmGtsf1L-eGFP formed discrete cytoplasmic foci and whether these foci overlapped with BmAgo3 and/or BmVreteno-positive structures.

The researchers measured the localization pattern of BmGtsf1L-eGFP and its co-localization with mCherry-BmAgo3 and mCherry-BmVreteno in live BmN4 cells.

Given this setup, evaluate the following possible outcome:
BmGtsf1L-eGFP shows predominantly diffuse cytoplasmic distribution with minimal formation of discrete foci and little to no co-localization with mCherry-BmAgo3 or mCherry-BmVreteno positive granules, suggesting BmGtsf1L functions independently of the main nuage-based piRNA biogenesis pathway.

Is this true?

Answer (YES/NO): NO